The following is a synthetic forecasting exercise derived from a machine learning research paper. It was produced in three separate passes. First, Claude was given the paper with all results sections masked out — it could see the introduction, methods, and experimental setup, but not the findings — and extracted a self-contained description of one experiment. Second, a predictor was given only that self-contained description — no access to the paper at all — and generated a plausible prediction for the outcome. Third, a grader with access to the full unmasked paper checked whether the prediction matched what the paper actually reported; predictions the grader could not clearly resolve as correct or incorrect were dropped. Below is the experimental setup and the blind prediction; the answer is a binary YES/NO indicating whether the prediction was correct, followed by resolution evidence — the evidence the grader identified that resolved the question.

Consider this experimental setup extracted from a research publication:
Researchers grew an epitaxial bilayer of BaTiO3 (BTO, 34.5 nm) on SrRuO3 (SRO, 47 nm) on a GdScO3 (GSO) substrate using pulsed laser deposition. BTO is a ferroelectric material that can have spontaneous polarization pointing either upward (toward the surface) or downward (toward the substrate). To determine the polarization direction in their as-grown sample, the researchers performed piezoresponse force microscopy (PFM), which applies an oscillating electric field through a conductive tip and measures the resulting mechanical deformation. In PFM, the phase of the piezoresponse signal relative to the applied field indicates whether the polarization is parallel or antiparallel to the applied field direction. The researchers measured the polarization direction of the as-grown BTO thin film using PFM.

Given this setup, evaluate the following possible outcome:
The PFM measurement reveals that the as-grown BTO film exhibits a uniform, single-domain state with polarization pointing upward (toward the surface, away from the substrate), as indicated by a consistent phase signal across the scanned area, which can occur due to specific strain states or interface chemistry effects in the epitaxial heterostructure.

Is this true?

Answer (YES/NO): YES